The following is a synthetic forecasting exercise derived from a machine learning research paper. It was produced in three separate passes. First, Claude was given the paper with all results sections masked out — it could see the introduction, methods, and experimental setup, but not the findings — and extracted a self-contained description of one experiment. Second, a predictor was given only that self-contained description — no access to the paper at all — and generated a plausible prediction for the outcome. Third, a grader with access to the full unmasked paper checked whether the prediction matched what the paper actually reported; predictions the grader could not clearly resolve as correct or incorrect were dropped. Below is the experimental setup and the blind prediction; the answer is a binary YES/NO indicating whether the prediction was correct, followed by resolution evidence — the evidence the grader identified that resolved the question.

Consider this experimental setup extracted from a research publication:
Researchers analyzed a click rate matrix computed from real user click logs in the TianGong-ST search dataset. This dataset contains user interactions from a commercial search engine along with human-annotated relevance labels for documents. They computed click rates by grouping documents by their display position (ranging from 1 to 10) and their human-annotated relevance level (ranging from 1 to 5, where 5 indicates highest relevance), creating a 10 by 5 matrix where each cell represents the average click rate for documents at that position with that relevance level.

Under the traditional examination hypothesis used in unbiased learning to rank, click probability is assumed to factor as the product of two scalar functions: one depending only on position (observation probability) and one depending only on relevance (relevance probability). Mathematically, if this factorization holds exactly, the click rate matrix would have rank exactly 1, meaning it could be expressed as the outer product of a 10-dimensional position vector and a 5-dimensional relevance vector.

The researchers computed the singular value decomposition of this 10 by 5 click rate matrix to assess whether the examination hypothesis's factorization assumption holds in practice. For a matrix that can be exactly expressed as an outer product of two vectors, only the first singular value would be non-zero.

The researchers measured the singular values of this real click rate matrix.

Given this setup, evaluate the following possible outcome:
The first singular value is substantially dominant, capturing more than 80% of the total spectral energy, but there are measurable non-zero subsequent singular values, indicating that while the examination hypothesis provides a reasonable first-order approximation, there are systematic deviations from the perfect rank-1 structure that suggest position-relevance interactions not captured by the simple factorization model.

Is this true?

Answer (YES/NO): YES